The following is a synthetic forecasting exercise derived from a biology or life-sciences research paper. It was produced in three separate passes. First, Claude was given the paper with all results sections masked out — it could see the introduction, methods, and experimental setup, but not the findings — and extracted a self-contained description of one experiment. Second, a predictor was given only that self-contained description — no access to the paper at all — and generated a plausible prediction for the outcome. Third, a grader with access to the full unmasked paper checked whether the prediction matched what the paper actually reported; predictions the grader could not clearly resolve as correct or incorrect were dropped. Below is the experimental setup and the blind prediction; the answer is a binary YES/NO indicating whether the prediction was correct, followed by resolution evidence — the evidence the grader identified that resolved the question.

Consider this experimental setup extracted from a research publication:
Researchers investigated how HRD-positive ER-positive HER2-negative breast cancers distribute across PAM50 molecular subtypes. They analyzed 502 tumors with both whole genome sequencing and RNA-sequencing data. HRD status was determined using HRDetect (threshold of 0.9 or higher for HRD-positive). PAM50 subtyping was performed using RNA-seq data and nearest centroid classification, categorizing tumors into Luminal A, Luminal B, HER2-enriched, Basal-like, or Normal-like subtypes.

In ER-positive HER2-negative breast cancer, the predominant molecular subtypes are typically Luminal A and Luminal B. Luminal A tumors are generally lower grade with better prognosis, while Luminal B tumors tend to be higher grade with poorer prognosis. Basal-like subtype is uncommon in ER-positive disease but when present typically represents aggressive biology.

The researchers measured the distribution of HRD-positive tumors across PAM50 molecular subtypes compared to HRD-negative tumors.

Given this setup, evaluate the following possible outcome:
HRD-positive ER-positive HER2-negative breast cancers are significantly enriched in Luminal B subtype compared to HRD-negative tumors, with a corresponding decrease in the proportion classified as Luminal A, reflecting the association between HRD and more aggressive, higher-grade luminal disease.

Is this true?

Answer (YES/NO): NO